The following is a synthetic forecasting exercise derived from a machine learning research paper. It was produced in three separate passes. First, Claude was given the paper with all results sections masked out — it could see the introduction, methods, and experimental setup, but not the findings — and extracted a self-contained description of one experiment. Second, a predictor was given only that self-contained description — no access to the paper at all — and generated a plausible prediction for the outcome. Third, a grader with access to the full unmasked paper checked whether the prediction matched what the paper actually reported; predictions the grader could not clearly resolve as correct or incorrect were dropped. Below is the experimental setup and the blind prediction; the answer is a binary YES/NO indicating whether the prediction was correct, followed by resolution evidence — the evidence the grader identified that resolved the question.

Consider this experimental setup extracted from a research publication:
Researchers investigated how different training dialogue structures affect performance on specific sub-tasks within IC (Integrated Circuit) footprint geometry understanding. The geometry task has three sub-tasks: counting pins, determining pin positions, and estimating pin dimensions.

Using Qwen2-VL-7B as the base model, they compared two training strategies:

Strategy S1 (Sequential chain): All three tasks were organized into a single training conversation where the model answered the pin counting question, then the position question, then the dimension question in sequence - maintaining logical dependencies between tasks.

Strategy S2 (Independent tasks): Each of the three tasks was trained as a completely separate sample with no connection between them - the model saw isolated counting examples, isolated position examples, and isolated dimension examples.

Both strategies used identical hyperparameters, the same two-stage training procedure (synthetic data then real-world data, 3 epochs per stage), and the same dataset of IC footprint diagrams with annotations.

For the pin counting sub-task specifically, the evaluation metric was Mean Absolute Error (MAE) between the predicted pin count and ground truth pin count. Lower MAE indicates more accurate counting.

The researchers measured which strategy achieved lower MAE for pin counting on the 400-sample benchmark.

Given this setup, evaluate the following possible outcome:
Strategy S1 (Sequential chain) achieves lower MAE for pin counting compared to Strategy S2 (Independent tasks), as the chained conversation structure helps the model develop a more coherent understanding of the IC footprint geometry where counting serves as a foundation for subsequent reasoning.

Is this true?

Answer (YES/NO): NO